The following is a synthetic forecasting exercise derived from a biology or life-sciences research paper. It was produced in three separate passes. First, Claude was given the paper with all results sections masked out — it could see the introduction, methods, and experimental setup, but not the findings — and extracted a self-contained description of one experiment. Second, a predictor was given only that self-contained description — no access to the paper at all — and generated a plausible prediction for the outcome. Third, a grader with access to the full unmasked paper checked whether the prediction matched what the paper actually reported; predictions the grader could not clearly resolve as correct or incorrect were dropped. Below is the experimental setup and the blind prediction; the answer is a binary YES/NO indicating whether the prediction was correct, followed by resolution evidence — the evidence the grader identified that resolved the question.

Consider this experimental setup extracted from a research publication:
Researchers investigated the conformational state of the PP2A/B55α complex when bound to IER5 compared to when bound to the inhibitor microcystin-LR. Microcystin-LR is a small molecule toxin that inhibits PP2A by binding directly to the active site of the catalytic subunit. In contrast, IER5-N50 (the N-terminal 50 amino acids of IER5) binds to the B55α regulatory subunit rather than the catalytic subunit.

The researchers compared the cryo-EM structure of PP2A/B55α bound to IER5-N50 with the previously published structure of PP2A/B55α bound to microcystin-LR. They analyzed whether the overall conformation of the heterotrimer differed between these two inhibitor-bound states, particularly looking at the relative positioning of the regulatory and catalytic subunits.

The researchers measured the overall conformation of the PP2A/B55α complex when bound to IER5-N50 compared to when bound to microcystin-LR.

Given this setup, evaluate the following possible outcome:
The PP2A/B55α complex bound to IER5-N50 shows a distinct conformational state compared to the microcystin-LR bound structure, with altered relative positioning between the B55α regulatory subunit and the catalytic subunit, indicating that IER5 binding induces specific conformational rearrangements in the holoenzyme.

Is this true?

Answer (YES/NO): YES